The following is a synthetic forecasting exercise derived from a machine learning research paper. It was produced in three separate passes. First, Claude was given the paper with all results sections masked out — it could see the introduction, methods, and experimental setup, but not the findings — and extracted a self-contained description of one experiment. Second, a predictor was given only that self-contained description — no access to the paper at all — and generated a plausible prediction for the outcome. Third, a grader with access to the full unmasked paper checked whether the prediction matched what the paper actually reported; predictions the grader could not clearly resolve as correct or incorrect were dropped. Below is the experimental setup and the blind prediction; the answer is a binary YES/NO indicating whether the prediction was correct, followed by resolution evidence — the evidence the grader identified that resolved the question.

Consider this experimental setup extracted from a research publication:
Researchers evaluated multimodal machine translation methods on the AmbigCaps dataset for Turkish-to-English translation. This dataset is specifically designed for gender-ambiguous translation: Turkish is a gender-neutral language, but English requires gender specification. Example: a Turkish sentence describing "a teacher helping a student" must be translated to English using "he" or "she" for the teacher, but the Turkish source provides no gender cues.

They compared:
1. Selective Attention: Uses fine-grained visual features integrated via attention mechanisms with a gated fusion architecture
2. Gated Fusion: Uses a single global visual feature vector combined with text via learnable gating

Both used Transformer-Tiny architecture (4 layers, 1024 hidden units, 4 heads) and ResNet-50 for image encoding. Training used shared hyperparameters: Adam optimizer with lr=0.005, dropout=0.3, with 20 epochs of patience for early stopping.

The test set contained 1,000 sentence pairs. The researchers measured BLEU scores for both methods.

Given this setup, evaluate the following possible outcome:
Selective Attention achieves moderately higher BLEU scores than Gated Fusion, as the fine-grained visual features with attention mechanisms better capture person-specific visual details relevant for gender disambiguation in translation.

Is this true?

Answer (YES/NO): NO